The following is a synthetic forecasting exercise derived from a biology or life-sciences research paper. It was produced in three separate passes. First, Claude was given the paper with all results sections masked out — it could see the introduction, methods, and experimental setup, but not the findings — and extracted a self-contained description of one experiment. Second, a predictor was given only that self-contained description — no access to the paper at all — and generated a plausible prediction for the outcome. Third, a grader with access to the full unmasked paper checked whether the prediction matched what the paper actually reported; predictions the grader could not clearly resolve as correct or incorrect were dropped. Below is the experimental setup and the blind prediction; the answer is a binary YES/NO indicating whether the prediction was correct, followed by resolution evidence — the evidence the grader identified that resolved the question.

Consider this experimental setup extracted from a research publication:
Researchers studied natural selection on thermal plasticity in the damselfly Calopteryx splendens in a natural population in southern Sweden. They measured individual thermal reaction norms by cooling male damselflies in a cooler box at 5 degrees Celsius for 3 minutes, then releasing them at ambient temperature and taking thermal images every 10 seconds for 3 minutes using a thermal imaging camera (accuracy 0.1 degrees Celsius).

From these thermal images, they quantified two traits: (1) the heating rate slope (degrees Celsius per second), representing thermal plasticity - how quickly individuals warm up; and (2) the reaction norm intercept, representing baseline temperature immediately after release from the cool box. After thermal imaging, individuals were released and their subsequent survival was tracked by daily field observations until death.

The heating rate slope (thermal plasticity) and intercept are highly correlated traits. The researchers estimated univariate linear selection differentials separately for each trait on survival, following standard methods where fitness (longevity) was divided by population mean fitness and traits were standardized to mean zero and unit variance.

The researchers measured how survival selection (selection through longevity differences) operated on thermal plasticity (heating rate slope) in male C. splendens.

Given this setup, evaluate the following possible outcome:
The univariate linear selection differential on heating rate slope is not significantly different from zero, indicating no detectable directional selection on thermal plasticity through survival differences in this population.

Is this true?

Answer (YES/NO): NO